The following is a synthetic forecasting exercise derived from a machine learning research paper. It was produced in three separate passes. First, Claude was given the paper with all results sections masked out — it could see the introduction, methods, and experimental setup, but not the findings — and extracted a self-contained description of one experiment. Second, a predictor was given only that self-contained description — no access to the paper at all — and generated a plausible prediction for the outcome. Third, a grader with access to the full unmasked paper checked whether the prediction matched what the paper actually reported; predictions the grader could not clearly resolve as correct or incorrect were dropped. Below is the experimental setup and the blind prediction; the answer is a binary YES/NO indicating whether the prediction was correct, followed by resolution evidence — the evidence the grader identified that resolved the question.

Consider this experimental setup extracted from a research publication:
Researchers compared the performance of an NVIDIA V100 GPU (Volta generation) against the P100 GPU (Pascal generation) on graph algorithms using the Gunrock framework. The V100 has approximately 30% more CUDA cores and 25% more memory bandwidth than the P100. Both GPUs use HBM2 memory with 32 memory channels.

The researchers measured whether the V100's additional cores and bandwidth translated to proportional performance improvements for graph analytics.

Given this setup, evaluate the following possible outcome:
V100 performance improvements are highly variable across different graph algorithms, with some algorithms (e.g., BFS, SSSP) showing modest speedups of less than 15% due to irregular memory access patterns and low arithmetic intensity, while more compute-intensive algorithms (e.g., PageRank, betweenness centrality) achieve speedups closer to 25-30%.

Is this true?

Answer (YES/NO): NO